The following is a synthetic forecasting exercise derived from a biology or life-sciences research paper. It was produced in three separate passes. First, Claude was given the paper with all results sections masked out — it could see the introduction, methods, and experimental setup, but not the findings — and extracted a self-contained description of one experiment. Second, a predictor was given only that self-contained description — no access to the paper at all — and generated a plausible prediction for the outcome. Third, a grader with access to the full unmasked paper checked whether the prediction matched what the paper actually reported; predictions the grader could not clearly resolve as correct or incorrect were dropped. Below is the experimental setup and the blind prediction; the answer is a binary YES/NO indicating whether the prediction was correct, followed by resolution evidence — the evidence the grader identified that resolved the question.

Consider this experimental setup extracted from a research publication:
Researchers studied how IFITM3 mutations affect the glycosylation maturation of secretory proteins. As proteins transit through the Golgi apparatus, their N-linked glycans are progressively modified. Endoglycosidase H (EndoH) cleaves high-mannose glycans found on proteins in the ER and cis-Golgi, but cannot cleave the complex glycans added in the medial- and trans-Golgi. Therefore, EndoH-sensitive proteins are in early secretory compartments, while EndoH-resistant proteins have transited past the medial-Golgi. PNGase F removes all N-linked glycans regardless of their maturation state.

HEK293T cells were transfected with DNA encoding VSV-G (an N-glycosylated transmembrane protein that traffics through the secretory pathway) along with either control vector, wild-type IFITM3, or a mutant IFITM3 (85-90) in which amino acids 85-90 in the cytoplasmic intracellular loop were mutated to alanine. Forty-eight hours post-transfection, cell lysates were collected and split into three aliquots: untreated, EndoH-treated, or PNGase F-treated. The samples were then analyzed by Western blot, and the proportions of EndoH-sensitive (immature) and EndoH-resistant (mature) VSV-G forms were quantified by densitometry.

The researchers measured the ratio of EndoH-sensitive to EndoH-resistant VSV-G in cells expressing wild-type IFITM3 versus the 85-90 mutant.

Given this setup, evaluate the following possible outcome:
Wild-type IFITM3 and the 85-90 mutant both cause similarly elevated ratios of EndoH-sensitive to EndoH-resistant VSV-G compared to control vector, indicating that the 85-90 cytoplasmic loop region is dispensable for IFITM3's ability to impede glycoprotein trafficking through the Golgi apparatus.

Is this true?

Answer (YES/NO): NO